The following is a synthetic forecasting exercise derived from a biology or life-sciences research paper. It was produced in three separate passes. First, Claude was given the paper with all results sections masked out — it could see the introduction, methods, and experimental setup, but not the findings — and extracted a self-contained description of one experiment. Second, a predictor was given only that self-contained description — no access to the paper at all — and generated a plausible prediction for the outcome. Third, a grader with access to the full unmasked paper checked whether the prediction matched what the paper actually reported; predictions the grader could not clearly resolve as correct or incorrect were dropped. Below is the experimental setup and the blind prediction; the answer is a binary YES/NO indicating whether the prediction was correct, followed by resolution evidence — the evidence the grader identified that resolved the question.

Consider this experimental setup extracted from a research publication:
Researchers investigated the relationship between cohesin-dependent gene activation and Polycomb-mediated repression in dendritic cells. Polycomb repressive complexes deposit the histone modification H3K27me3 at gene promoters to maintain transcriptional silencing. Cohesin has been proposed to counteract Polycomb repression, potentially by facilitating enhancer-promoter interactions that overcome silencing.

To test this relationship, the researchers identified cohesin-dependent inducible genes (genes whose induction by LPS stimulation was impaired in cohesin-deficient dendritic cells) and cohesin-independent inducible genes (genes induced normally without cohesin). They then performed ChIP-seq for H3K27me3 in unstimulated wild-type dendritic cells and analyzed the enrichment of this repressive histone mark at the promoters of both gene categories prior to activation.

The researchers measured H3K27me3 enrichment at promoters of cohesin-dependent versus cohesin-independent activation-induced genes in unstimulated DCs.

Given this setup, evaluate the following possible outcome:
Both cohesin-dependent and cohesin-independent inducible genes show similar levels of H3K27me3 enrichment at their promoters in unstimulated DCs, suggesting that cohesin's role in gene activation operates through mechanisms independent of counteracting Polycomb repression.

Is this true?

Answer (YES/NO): NO